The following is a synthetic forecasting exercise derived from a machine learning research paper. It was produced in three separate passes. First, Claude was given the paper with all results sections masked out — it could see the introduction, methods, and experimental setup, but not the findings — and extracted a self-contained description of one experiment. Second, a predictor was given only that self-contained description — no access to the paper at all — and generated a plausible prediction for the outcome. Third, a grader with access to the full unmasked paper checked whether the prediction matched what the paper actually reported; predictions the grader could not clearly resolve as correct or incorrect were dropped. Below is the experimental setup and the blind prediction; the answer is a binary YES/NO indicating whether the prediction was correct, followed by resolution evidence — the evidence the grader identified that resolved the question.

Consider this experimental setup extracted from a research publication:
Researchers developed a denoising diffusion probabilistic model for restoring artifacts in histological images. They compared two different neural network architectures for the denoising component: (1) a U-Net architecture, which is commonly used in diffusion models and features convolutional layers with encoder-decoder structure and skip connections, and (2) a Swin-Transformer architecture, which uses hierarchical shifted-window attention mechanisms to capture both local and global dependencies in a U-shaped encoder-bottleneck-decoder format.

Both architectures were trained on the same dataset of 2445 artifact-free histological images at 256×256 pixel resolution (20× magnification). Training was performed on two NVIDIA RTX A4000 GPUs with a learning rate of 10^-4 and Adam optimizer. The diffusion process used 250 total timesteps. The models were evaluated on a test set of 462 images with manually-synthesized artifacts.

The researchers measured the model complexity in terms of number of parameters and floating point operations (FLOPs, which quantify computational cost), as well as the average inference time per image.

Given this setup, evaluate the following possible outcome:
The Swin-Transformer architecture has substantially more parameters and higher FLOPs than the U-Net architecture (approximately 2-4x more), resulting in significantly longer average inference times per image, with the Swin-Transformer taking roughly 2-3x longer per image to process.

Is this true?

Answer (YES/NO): NO